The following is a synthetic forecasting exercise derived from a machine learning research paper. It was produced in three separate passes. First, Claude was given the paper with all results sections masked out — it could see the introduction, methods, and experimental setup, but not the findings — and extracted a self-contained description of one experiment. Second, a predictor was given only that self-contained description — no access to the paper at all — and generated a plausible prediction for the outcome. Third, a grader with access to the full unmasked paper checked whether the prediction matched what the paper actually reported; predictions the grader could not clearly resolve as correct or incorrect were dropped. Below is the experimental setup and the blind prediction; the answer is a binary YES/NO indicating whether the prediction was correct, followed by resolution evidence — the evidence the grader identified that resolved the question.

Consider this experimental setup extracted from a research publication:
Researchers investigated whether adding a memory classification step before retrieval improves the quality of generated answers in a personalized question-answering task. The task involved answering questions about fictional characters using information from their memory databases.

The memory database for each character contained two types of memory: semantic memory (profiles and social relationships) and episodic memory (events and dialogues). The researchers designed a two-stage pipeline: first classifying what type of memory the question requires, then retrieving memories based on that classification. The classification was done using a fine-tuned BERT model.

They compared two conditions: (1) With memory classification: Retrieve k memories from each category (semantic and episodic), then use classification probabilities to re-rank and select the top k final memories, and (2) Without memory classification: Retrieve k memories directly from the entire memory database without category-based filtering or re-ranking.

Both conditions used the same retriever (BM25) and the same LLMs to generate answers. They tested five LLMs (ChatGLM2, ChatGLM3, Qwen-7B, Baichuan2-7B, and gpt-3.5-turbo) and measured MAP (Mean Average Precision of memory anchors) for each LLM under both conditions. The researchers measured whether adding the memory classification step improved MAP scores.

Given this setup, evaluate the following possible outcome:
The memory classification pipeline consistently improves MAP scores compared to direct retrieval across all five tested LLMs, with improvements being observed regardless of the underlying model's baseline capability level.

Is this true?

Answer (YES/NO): NO